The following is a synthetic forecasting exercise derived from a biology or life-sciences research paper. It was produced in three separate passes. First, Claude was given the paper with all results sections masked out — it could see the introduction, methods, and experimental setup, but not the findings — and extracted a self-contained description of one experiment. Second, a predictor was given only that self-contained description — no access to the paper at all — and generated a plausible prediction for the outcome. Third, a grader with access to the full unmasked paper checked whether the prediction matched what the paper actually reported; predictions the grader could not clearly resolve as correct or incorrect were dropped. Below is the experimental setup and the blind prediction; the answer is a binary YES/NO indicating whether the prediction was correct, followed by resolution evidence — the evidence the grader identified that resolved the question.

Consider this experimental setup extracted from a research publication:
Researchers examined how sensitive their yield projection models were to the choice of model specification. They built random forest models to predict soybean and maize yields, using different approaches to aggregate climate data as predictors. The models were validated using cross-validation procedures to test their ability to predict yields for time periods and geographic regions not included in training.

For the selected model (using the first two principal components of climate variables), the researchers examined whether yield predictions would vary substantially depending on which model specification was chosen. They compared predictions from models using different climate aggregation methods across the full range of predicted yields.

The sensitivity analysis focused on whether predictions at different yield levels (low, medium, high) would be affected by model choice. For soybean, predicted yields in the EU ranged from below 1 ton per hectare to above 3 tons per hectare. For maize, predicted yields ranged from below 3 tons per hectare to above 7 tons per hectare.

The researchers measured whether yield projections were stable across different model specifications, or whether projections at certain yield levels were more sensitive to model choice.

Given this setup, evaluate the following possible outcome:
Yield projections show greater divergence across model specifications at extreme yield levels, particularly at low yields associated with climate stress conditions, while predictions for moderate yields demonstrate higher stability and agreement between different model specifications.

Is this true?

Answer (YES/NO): NO